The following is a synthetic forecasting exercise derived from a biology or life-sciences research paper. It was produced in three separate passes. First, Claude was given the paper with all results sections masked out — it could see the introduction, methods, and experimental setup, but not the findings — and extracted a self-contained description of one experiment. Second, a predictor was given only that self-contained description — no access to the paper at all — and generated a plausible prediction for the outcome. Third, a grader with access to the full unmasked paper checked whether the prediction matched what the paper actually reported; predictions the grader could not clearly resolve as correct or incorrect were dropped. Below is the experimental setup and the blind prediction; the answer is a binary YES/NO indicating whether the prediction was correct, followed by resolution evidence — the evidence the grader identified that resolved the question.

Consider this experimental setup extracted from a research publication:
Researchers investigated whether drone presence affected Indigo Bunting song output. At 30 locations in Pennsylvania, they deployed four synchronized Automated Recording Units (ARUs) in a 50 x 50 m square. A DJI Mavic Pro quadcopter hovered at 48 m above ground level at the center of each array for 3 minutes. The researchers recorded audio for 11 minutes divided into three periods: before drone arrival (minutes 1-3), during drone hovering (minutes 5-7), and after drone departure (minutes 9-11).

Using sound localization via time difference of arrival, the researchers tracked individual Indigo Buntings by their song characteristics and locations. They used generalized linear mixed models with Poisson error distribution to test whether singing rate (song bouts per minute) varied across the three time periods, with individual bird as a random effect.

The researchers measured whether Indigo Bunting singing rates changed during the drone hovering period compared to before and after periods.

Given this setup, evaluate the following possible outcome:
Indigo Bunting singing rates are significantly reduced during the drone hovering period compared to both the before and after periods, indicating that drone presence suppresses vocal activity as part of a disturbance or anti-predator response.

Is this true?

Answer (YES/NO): NO